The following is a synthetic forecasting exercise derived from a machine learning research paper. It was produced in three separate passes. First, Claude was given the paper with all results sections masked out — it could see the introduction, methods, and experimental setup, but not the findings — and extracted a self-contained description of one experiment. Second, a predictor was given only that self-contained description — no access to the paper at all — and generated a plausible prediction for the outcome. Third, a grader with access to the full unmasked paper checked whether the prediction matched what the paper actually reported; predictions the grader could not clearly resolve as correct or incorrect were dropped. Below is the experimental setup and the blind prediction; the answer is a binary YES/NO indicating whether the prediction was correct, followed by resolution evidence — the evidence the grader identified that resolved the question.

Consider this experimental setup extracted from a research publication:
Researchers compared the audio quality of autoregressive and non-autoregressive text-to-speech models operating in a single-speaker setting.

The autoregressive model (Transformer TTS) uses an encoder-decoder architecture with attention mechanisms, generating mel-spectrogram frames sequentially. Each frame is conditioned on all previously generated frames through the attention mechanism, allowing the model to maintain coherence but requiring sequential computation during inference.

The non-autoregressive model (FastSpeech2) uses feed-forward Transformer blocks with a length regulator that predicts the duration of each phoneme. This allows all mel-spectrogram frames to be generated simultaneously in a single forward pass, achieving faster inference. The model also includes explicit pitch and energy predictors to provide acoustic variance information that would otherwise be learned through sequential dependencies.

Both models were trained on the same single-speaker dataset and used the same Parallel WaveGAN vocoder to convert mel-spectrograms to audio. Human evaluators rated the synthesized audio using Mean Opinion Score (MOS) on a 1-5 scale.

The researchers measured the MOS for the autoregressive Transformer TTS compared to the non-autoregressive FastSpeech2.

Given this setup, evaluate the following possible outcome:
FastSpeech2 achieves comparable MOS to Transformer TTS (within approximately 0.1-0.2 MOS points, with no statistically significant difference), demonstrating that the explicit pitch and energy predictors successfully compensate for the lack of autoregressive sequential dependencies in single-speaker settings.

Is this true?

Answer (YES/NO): YES